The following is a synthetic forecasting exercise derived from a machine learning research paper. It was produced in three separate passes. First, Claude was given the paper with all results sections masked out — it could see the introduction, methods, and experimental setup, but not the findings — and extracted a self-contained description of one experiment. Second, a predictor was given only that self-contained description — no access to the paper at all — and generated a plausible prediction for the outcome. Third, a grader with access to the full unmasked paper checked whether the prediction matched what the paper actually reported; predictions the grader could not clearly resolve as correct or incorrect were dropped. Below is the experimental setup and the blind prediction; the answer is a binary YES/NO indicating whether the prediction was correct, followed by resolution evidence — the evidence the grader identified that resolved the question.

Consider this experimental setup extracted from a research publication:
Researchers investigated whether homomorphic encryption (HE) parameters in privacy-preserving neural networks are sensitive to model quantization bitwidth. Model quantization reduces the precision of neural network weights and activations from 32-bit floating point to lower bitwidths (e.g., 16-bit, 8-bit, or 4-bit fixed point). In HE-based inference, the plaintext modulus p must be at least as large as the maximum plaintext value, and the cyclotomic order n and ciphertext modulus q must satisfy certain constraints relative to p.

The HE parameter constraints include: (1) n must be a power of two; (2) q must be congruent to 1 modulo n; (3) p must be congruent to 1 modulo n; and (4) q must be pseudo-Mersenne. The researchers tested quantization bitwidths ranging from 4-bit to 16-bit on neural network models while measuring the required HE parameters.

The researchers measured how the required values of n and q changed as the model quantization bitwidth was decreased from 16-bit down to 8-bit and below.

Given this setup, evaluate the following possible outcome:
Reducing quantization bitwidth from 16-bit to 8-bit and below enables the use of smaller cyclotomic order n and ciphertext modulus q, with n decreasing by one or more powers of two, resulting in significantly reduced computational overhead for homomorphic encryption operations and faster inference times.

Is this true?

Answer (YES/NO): NO